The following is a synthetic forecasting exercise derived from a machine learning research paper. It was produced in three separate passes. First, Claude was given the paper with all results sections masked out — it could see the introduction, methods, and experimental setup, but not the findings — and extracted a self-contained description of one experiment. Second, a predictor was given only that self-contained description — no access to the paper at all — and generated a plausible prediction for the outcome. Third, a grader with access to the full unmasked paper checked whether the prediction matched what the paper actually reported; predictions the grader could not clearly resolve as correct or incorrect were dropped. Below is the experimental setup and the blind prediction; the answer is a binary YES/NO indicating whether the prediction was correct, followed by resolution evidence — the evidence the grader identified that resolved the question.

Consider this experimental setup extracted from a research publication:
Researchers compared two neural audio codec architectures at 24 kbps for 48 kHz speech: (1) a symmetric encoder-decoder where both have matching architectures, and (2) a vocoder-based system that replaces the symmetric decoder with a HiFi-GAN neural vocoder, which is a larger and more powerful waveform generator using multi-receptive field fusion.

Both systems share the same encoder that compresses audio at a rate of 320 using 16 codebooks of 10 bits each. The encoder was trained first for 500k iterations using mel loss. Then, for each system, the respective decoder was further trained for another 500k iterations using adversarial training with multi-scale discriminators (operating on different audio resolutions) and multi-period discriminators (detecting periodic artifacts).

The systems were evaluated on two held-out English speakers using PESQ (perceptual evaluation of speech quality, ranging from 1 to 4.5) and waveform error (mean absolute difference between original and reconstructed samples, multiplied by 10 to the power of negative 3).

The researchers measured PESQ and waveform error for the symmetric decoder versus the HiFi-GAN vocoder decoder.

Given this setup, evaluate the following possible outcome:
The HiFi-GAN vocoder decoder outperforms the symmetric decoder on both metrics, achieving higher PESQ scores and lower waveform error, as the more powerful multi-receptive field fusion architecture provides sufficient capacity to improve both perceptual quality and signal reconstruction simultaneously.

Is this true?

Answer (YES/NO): NO